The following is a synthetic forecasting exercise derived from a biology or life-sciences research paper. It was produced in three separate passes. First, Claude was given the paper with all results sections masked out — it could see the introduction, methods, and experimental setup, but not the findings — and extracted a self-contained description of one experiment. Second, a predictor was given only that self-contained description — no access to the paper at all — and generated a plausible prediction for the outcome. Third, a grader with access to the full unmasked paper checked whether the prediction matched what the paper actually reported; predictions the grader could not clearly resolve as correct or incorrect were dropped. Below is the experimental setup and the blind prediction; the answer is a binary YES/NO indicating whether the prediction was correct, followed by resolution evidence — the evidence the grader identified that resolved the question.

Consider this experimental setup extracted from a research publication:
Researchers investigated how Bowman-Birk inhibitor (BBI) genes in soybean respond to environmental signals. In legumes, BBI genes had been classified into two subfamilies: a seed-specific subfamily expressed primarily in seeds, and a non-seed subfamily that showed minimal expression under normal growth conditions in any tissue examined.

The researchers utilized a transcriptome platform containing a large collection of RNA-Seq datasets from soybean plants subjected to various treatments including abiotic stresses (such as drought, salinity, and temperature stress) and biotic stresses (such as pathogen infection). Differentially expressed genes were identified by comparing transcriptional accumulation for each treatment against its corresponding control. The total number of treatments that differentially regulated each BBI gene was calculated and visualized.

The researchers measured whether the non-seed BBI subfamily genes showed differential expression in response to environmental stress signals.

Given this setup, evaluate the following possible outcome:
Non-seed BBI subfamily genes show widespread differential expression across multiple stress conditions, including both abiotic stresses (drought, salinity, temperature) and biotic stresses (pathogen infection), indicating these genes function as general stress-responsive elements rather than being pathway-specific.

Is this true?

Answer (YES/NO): NO